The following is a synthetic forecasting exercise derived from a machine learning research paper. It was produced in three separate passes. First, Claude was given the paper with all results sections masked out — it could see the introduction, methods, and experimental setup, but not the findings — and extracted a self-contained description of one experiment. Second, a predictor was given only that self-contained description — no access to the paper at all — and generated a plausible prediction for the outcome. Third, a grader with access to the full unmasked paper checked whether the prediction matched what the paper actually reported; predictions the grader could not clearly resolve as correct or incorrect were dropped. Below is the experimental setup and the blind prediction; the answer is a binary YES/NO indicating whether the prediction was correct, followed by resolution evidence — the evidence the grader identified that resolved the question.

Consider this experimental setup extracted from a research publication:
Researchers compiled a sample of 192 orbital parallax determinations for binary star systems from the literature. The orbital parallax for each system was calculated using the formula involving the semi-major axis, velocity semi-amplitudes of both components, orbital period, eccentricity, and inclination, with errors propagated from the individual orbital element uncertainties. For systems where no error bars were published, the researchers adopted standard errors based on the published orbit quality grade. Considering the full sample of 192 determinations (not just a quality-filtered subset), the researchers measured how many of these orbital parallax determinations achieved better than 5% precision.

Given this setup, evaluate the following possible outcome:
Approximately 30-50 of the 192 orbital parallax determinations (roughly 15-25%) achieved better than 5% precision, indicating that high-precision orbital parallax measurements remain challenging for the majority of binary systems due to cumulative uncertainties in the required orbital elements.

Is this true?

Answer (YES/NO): NO